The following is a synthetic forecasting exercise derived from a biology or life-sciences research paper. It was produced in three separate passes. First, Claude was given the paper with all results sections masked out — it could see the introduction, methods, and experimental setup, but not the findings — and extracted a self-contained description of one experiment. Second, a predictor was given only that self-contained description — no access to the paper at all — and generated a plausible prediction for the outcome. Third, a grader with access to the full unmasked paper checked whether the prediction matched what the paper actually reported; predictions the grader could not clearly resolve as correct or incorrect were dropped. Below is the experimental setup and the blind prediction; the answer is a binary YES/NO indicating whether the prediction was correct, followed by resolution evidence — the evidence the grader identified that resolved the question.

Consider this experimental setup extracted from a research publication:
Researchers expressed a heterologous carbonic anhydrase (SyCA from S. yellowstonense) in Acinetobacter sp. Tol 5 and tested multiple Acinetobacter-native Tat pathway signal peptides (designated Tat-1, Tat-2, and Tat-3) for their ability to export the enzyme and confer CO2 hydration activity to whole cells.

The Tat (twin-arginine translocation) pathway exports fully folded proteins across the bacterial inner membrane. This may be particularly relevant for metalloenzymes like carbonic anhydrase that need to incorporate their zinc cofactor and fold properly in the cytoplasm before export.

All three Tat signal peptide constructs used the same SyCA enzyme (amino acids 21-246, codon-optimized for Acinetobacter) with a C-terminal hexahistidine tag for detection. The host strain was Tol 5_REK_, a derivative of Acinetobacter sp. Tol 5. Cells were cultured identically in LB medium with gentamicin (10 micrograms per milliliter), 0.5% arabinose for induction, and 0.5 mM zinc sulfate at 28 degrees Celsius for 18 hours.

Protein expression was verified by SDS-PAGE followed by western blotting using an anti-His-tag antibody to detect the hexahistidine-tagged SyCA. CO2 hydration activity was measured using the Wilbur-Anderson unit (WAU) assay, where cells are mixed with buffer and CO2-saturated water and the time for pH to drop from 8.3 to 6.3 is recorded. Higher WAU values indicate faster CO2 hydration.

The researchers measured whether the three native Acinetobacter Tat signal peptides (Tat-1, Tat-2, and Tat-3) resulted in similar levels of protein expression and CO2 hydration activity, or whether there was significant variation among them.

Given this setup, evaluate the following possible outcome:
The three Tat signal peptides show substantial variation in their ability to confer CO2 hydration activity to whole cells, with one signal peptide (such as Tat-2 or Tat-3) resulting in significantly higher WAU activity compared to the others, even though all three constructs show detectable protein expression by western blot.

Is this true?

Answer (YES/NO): NO